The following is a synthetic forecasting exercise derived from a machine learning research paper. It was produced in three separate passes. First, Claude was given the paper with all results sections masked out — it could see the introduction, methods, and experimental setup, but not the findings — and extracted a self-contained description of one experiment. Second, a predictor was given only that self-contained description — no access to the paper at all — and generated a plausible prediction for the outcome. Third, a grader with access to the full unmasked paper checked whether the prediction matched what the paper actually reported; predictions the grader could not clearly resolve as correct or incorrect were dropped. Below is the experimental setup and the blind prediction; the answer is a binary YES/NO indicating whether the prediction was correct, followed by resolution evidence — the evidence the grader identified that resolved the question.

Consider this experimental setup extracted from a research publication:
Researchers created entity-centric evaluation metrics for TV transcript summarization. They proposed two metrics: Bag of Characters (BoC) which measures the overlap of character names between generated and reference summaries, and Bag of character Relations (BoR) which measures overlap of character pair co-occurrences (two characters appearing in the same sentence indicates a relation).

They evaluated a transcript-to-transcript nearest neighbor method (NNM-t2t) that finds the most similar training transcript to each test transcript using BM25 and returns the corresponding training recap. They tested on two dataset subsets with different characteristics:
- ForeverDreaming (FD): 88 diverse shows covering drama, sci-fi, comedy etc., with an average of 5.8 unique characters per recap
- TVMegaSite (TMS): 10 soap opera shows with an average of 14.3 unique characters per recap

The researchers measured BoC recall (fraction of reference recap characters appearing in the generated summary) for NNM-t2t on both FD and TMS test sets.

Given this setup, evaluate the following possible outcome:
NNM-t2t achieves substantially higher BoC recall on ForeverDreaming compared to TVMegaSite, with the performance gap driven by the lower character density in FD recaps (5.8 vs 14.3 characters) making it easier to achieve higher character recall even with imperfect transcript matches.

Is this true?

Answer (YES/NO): NO